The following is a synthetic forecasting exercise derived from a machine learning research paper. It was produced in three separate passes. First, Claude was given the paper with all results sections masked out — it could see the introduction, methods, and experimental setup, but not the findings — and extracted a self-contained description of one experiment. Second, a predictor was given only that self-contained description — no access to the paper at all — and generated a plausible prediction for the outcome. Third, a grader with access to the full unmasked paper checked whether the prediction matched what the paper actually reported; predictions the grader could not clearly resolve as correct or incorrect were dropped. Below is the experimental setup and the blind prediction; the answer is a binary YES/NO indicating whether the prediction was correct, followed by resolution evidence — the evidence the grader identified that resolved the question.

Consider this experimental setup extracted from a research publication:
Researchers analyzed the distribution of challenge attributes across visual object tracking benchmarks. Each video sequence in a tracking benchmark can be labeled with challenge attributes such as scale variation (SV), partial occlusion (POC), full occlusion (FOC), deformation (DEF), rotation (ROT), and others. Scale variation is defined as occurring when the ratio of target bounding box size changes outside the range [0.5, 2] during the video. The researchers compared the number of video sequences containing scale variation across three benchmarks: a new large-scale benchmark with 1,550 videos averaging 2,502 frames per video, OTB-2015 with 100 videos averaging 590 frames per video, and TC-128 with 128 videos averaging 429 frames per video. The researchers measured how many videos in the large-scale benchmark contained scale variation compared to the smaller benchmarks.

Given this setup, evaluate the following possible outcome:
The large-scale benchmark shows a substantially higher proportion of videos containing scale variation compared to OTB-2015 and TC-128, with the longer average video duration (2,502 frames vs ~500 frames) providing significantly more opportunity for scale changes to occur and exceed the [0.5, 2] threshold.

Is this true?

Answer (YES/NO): YES